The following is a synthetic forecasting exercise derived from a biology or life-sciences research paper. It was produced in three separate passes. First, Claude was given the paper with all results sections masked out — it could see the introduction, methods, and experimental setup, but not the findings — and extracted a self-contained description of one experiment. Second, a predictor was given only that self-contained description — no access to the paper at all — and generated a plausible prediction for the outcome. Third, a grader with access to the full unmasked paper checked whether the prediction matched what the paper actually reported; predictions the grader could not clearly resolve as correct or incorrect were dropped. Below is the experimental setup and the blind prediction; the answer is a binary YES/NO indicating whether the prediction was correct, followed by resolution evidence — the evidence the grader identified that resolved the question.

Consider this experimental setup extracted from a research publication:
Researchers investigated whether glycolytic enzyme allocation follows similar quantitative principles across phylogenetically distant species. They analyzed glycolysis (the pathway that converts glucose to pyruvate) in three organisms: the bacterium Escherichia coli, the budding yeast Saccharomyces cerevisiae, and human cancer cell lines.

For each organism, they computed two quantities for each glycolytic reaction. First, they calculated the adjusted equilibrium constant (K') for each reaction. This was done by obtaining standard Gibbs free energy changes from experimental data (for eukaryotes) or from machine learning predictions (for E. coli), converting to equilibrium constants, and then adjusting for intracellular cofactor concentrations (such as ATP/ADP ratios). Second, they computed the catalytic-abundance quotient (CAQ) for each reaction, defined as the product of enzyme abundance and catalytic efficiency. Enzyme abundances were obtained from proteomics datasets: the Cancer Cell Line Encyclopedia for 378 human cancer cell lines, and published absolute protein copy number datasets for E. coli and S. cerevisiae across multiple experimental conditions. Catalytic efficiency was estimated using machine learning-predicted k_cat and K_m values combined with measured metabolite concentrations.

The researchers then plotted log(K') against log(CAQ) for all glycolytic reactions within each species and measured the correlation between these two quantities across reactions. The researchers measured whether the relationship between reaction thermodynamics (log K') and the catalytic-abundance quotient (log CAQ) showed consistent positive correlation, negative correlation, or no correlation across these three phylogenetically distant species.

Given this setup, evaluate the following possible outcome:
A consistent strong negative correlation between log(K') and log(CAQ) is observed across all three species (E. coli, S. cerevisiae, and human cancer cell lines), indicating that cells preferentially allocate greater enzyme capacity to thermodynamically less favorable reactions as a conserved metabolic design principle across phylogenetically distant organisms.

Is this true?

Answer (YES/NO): NO